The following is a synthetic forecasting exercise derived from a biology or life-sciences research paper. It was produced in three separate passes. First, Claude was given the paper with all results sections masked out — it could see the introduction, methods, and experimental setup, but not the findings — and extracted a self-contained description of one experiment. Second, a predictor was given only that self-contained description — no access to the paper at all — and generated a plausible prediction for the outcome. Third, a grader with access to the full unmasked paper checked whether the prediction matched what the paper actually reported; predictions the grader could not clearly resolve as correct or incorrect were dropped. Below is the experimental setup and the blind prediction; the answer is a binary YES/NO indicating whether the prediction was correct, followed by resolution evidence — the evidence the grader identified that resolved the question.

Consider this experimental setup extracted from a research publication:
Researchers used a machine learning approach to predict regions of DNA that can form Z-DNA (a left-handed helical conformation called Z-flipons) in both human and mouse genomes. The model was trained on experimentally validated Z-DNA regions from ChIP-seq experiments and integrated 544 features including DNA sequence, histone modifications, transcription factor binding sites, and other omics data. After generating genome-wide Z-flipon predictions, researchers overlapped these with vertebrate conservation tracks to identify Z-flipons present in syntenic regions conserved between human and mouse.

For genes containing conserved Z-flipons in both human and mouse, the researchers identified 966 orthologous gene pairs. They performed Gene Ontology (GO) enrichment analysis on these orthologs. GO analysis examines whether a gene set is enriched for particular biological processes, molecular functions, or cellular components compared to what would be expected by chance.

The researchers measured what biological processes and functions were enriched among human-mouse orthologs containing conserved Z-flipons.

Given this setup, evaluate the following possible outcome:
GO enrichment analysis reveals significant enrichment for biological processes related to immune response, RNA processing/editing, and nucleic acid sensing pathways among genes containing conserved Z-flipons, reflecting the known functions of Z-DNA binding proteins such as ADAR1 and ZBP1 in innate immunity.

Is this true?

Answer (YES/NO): NO